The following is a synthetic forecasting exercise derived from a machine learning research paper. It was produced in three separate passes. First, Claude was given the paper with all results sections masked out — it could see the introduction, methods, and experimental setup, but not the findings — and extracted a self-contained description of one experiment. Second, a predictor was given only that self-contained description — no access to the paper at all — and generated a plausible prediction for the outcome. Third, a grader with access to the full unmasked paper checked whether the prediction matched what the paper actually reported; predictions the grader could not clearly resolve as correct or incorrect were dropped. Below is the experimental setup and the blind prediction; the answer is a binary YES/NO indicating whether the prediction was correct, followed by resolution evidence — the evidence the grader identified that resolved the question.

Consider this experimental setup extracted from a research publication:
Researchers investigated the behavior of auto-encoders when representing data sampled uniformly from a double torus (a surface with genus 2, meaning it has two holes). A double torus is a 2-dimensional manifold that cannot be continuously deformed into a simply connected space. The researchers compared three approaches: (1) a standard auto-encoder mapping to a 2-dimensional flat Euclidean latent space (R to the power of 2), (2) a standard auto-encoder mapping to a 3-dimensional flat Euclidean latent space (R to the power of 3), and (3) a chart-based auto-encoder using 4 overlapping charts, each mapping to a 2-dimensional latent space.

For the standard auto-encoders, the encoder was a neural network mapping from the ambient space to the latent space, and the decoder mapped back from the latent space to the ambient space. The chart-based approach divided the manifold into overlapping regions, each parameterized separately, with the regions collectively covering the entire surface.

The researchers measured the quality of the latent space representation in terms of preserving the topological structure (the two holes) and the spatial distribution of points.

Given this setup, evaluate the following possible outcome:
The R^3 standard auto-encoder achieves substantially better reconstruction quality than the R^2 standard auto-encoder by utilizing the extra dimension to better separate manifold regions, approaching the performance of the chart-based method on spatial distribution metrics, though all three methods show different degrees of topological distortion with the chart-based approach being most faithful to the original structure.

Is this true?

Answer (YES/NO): NO